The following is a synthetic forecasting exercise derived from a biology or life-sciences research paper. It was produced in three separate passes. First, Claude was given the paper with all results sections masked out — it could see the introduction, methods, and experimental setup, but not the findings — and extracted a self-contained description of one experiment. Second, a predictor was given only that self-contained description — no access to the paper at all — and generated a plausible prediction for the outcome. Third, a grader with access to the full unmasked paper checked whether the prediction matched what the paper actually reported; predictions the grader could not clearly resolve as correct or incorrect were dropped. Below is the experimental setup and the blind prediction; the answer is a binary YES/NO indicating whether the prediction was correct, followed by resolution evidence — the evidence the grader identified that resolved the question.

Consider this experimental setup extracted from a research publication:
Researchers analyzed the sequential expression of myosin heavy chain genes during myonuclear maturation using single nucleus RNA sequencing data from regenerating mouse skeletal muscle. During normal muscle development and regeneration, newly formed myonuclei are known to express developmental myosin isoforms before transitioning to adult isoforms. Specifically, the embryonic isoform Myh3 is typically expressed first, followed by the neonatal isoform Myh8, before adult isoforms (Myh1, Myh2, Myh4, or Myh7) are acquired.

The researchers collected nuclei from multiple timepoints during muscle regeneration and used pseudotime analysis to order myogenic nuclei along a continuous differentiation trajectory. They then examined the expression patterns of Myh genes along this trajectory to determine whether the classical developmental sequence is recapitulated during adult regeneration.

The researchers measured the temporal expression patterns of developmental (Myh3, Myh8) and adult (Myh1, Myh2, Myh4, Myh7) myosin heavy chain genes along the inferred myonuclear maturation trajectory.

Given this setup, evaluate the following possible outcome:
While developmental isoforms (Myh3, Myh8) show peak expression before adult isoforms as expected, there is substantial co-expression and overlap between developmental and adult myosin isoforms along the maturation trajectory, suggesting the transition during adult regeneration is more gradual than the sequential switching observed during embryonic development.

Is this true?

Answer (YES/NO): NO